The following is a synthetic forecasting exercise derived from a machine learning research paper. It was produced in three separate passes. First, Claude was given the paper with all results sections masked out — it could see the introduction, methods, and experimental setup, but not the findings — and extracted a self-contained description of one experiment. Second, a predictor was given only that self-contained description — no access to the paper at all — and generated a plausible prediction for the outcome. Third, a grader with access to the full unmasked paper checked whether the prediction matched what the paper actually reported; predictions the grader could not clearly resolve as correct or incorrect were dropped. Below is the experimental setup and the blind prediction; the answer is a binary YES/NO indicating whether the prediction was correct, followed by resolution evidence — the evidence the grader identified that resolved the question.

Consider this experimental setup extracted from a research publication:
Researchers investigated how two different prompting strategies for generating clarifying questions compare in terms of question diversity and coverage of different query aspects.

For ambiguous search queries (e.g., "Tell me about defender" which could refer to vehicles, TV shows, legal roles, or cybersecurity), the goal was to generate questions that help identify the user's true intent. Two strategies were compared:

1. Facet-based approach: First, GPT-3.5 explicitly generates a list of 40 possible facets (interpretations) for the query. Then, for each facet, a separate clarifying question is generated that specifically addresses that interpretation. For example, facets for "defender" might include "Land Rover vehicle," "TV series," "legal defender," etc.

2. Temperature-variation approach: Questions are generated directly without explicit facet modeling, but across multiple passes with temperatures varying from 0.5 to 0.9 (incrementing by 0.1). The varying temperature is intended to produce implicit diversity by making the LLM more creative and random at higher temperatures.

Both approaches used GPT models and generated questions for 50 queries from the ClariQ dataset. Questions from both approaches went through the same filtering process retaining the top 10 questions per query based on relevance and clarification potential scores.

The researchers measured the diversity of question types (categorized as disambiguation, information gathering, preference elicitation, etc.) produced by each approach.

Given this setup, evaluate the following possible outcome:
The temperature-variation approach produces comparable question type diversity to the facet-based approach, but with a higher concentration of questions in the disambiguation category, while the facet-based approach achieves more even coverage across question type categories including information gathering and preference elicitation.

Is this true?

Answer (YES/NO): NO